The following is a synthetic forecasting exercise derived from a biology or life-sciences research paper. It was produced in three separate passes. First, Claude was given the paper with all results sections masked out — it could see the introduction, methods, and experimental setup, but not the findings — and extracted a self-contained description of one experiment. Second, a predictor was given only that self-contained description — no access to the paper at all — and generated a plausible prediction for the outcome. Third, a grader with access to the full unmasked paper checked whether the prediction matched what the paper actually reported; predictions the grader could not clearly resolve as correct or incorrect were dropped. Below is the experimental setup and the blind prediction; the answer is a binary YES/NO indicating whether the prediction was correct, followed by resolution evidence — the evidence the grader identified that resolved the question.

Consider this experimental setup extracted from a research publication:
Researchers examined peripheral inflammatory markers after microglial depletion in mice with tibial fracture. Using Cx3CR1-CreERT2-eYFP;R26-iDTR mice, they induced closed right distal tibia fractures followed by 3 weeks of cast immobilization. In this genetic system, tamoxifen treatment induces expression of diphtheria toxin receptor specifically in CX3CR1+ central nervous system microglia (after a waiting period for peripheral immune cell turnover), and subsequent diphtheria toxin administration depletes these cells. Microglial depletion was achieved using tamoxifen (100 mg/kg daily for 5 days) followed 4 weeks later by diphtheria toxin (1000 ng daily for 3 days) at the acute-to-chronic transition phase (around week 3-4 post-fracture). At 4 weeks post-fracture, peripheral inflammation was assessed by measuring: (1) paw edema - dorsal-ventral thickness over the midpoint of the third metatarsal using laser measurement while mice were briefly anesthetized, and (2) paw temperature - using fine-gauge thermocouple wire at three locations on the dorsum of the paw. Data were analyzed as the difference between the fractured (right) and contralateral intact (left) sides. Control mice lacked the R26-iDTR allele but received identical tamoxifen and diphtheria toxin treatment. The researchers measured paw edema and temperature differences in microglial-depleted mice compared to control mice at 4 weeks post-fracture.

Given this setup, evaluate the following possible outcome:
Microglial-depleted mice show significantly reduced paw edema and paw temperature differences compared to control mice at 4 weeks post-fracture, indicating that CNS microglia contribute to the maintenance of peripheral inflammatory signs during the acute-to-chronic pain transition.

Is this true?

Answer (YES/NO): YES